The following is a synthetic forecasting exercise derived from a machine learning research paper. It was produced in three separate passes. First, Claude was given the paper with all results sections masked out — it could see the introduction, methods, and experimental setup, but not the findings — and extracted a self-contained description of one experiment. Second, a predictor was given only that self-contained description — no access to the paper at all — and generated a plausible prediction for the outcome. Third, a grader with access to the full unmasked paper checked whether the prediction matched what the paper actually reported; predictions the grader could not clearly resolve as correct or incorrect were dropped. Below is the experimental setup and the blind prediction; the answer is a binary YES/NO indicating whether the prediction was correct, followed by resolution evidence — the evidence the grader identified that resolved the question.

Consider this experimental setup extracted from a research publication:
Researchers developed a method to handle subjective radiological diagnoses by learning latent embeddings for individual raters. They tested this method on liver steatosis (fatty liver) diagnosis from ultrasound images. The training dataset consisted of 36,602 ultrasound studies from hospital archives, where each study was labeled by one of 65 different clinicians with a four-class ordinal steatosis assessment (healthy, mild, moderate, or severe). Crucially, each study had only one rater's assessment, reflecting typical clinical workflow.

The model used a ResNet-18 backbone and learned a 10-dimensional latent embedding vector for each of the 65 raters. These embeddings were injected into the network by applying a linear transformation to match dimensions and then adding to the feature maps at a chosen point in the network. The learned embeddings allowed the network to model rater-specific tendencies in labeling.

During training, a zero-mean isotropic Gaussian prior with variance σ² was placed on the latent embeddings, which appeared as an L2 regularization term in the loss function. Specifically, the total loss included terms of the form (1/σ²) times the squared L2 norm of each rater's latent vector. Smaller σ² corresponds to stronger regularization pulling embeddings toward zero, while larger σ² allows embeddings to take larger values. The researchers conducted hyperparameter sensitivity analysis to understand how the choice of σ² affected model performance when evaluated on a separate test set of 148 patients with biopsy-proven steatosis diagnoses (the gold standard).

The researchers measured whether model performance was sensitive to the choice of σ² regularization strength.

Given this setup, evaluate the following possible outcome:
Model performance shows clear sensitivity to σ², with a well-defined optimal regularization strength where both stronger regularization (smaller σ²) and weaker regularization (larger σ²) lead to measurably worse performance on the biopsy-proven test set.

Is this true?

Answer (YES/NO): NO